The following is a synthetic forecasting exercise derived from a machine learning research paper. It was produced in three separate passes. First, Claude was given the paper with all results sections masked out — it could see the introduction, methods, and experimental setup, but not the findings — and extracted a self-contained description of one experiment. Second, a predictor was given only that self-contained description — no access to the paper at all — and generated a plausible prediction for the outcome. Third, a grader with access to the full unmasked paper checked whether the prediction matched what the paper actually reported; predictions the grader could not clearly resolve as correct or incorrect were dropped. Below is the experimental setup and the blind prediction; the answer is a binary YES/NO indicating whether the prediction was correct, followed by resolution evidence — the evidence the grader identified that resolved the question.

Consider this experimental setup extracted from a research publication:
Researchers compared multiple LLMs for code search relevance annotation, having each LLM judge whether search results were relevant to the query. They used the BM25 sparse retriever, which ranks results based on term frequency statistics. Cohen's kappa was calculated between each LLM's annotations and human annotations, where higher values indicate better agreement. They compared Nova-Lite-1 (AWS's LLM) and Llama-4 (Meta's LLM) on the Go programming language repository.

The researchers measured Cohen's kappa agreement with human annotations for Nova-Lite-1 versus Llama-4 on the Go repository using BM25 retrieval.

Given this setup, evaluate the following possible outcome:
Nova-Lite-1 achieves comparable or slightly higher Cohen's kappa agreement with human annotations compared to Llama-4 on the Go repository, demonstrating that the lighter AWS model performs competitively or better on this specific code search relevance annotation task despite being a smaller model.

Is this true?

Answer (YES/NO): NO